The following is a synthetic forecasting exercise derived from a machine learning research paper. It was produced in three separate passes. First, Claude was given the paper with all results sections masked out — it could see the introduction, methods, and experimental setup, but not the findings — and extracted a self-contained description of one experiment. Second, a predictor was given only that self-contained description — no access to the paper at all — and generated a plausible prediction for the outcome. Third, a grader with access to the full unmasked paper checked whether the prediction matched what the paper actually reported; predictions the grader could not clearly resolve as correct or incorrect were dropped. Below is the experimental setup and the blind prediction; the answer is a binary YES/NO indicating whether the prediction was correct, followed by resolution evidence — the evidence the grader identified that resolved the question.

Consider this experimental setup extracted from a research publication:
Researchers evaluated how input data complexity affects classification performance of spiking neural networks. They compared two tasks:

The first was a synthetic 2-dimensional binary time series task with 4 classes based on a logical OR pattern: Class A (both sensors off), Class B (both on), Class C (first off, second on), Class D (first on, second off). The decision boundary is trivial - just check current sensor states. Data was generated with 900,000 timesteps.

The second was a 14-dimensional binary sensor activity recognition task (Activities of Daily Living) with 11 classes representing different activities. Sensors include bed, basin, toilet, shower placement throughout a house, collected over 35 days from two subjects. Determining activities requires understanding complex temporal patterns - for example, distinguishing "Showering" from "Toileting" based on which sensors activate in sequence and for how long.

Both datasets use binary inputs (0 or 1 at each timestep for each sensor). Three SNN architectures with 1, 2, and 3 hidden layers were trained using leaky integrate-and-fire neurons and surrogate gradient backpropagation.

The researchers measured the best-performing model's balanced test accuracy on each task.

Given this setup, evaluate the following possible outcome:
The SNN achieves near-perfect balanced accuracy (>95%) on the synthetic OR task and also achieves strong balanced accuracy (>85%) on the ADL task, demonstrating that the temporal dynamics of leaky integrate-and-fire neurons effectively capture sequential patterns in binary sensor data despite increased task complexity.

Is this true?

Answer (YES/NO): NO